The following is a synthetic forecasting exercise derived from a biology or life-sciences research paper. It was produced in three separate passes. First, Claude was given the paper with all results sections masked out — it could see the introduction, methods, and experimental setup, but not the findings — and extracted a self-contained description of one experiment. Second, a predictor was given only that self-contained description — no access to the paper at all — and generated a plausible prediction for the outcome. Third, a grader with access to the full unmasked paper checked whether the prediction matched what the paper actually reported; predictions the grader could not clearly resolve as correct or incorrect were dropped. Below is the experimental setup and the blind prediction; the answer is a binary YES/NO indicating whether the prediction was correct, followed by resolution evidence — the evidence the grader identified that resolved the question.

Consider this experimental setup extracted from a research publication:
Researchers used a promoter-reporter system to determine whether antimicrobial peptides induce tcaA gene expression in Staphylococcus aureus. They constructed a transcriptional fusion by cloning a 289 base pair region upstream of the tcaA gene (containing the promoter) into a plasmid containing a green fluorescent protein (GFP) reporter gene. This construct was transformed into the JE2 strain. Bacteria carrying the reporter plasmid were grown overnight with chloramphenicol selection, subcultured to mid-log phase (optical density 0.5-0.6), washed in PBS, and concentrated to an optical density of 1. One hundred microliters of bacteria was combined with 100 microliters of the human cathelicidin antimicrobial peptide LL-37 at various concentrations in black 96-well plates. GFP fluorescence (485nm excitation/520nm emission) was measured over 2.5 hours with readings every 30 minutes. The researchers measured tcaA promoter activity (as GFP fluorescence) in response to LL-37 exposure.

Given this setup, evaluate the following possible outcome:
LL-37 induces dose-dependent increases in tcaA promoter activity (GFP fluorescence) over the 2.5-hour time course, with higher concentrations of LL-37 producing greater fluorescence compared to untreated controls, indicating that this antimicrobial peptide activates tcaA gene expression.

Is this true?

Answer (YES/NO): YES